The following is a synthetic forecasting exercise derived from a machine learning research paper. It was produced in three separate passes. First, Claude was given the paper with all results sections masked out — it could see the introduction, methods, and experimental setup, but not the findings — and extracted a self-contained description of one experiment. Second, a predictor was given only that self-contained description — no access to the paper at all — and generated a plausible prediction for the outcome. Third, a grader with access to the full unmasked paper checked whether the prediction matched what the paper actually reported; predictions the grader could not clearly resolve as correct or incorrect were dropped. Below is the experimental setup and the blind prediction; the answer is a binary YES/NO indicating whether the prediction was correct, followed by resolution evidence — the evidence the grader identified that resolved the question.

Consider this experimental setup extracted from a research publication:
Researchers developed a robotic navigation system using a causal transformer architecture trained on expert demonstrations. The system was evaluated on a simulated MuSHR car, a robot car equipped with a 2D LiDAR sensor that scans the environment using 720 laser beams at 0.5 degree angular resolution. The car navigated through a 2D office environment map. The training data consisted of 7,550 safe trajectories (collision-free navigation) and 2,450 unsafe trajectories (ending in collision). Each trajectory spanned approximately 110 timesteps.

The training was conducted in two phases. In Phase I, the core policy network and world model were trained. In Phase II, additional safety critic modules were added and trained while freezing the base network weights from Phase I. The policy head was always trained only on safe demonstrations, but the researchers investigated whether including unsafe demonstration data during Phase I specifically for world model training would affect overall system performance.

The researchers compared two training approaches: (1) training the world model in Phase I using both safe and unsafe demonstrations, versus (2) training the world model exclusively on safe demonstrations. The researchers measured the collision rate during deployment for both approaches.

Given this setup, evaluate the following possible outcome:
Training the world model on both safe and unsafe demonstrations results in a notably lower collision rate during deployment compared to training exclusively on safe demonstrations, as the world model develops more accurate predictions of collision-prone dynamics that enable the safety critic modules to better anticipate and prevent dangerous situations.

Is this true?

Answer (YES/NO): YES